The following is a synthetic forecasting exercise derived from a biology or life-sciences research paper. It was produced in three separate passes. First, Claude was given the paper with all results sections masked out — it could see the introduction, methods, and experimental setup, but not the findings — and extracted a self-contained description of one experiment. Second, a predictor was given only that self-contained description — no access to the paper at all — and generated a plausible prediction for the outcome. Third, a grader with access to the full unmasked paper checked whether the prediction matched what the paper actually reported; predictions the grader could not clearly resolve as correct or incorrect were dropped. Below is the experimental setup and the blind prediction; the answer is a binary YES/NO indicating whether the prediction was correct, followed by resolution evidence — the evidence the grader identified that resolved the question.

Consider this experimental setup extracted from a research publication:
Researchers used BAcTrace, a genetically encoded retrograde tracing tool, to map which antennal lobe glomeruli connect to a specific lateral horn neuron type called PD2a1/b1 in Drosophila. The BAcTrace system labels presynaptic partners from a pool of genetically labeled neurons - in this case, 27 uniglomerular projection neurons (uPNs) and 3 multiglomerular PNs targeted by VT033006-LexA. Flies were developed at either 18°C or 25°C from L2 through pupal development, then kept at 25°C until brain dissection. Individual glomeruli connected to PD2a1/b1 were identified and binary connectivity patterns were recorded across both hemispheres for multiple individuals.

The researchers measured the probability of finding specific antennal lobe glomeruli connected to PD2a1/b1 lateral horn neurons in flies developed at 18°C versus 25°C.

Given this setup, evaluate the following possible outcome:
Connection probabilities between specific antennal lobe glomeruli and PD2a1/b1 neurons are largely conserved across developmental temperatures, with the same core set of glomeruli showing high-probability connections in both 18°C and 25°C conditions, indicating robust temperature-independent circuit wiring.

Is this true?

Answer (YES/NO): NO